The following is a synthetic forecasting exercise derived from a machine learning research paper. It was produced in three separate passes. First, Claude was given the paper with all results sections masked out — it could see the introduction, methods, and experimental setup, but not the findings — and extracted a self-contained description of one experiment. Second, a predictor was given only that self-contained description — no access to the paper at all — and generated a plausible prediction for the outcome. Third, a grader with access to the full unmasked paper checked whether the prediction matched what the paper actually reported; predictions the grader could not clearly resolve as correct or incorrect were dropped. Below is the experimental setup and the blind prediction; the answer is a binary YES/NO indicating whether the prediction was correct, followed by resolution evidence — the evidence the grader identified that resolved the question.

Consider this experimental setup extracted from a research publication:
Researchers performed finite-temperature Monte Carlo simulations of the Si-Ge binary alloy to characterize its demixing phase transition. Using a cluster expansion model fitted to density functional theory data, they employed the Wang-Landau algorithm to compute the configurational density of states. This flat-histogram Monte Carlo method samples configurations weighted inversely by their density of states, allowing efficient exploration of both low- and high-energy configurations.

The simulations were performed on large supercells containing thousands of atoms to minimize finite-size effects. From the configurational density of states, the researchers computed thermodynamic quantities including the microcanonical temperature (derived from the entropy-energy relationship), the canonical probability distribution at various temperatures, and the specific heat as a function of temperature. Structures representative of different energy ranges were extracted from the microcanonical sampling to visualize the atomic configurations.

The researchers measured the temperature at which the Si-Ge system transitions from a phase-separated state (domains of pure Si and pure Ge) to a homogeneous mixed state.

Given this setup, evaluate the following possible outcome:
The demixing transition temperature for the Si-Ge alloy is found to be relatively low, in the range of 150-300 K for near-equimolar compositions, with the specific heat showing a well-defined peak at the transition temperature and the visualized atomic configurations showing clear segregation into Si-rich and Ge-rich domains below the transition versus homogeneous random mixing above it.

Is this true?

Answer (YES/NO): YES